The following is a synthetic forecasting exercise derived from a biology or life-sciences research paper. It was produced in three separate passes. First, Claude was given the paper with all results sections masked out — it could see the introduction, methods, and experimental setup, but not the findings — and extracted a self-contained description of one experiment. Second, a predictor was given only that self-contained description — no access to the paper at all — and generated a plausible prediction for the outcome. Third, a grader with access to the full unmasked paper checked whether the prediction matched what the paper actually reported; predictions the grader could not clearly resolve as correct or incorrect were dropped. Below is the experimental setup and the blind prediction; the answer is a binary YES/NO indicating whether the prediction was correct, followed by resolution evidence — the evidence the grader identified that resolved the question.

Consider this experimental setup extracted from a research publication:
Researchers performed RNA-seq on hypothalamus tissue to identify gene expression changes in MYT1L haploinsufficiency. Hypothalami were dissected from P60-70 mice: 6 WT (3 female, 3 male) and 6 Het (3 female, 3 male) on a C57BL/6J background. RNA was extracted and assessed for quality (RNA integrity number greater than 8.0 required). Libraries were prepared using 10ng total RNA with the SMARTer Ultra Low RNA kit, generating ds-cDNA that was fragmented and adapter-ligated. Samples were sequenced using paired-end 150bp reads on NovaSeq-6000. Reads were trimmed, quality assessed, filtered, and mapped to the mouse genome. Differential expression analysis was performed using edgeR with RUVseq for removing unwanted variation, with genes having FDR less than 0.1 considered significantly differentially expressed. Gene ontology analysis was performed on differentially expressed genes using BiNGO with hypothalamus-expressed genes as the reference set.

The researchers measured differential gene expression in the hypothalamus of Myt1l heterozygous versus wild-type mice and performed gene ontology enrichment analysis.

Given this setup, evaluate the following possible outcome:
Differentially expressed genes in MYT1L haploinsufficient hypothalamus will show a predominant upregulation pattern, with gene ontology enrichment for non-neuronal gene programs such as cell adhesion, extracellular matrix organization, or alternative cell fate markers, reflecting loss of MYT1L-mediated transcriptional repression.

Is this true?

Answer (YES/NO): NO